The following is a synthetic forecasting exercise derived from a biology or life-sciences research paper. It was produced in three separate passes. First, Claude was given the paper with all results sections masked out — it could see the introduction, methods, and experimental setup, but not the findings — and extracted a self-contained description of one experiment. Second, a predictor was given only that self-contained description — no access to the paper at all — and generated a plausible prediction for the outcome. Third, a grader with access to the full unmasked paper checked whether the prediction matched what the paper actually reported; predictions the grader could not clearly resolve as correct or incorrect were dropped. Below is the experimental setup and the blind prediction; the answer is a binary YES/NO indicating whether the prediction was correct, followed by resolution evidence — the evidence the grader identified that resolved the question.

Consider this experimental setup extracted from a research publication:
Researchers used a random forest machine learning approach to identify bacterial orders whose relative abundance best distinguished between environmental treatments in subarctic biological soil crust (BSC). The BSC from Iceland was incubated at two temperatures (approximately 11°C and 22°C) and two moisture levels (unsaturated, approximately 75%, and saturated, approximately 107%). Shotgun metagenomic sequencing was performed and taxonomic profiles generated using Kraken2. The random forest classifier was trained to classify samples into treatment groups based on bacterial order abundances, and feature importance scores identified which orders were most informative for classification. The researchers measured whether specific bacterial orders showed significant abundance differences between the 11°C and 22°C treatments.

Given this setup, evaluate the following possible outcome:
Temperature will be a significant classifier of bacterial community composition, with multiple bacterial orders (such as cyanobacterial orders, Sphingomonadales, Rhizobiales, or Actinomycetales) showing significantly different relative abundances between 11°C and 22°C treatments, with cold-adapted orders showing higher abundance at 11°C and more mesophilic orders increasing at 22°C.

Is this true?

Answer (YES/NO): YES